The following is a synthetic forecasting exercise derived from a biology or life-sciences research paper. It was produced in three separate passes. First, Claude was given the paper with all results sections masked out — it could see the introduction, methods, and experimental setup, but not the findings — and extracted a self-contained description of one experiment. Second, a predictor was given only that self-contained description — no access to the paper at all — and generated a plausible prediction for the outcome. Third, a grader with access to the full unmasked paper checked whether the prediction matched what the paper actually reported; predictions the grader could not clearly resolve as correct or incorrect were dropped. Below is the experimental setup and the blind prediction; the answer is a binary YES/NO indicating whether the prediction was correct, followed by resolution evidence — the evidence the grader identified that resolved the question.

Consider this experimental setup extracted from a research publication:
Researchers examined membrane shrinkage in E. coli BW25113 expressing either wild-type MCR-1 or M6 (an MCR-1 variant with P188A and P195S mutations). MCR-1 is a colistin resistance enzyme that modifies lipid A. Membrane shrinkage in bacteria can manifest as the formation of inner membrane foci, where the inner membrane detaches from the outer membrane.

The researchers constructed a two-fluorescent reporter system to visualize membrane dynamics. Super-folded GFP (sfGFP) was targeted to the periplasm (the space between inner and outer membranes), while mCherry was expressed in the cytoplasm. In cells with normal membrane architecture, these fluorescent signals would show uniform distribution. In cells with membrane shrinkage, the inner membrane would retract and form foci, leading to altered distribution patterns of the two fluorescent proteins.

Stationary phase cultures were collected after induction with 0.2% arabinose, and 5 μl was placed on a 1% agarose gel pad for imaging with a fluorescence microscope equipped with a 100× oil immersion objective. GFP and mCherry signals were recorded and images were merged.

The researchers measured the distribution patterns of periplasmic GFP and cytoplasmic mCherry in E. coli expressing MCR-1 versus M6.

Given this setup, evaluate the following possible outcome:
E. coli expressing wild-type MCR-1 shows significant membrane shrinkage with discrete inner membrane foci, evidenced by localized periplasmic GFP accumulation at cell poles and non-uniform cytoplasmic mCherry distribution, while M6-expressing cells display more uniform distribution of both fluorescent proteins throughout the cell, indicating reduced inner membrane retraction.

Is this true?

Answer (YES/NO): NO